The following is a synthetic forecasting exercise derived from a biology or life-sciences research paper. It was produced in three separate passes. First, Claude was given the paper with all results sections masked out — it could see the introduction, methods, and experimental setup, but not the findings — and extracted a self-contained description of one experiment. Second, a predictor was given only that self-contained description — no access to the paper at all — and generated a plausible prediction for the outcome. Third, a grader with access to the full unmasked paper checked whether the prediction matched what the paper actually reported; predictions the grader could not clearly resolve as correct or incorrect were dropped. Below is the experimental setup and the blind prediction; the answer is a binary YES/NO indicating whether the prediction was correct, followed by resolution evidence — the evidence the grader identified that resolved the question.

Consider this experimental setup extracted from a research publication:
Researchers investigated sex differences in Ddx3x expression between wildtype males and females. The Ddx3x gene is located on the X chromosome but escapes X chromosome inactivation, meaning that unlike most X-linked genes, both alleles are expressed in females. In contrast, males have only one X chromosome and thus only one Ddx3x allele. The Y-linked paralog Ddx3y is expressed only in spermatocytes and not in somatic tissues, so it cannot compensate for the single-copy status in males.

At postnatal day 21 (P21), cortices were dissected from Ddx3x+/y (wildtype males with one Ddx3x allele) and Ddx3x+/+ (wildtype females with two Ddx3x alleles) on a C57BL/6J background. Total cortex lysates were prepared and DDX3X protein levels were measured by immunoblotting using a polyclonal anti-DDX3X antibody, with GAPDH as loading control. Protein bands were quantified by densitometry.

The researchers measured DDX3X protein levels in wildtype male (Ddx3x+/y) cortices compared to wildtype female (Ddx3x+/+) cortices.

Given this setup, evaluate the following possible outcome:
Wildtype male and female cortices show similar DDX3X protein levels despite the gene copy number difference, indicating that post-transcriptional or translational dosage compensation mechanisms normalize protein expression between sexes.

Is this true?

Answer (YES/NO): NO